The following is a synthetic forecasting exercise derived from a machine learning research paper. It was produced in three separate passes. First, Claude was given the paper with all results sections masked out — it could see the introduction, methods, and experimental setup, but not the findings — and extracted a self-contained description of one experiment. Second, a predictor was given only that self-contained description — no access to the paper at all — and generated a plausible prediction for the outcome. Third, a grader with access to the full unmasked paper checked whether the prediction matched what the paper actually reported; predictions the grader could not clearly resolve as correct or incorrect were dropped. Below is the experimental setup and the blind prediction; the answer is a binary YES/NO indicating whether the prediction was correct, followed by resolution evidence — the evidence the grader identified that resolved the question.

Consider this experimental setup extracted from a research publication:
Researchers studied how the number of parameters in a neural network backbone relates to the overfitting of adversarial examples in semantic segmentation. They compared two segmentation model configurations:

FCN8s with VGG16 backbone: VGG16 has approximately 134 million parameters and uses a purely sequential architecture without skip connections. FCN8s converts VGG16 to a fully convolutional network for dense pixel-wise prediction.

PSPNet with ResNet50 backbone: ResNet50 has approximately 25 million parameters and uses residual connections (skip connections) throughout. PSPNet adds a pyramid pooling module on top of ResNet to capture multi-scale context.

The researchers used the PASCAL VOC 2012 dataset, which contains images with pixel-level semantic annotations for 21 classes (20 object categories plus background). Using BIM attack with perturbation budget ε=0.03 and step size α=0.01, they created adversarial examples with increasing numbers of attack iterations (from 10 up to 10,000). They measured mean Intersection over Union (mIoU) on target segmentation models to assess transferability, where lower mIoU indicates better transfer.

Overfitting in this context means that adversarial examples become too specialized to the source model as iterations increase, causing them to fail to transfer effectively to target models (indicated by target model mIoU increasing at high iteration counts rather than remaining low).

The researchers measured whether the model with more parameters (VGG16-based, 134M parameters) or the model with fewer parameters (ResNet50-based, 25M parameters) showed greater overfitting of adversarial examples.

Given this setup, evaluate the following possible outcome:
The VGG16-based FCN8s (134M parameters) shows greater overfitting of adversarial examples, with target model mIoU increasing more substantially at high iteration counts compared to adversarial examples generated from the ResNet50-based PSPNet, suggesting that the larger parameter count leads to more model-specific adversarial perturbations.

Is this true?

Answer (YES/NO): NO